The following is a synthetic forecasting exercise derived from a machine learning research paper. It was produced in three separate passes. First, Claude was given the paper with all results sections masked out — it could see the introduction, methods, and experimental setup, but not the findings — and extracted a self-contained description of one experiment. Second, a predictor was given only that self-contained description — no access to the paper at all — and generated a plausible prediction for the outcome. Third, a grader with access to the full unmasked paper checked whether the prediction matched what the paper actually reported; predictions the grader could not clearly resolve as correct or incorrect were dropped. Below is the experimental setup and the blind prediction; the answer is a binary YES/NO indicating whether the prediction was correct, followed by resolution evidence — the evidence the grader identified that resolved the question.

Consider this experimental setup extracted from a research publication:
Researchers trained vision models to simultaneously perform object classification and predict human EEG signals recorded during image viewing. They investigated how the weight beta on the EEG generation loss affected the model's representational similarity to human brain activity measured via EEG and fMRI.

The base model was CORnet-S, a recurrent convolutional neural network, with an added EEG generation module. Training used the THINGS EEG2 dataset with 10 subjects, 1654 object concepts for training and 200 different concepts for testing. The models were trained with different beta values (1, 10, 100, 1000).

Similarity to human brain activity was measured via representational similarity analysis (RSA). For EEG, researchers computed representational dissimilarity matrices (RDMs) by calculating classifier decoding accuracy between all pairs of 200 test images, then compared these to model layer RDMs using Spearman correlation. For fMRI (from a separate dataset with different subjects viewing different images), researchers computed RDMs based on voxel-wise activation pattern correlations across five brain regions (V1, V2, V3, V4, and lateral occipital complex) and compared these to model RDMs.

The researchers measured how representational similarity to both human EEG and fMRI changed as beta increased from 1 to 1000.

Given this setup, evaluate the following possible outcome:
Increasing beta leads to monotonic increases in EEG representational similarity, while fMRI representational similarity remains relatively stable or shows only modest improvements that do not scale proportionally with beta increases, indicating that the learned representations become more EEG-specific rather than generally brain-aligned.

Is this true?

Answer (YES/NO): NO